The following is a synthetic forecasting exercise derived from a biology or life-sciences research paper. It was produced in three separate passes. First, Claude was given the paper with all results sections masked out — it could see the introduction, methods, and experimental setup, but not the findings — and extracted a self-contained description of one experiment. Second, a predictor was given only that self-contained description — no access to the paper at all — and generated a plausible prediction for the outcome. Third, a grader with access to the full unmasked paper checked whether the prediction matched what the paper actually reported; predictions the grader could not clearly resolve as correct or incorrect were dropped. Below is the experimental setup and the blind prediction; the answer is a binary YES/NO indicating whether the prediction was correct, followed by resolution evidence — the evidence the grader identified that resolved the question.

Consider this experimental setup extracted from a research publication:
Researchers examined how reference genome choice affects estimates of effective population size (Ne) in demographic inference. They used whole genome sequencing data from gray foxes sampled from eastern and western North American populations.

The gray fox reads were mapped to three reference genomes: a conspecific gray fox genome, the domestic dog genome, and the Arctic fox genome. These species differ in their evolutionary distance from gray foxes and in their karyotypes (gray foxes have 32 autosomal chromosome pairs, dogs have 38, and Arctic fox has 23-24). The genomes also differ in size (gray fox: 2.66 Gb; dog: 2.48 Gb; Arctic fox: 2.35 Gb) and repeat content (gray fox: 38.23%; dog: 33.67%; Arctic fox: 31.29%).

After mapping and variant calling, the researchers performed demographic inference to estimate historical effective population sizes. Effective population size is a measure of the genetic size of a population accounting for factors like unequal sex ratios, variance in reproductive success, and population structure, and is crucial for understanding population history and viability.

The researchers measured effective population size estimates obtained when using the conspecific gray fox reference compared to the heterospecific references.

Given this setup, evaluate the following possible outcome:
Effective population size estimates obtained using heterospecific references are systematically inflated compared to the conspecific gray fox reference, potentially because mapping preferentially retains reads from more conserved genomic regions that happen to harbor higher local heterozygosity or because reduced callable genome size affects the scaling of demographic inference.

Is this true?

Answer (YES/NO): NO